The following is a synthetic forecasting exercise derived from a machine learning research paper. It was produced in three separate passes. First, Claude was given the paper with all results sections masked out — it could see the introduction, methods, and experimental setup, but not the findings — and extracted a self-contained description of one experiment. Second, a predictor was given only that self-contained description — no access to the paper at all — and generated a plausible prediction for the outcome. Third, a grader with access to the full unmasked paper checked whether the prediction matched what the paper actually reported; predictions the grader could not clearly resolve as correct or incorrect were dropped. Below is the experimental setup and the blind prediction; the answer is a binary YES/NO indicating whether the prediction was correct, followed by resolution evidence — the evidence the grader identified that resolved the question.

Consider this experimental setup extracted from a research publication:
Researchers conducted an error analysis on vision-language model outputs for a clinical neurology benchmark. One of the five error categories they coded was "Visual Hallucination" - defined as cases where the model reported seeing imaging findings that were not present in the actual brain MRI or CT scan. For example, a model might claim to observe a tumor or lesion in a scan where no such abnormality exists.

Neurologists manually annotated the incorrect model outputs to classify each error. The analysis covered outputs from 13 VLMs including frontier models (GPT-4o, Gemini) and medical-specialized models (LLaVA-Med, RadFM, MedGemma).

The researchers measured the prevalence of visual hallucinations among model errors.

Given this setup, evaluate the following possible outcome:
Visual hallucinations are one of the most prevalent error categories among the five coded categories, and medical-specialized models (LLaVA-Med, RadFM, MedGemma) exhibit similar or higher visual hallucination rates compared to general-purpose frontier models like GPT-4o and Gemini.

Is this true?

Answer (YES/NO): NO